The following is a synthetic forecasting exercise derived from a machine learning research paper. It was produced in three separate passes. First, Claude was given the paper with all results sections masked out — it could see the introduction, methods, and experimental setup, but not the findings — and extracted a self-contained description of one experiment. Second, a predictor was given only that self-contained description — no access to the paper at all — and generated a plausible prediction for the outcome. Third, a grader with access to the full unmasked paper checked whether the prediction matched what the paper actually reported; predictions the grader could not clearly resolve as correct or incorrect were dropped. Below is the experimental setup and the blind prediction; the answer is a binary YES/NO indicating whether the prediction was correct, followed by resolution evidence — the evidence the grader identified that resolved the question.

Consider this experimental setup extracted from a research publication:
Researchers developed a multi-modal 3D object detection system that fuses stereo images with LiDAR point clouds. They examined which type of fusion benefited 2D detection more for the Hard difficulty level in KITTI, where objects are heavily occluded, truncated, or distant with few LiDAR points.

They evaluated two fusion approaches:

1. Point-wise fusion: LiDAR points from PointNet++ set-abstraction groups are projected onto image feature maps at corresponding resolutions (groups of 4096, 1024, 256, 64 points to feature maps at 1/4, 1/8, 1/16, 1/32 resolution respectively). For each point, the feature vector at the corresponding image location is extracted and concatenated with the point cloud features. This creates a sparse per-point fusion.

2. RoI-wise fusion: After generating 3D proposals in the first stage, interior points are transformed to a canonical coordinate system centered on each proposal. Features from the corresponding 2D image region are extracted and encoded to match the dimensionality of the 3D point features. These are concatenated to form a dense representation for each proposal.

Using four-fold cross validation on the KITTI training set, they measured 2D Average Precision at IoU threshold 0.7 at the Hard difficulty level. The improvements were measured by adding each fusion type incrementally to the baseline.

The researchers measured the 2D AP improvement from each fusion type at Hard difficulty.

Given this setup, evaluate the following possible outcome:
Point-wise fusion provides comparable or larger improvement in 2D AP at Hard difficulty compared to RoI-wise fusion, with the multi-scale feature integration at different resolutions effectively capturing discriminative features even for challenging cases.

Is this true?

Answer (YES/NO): NO